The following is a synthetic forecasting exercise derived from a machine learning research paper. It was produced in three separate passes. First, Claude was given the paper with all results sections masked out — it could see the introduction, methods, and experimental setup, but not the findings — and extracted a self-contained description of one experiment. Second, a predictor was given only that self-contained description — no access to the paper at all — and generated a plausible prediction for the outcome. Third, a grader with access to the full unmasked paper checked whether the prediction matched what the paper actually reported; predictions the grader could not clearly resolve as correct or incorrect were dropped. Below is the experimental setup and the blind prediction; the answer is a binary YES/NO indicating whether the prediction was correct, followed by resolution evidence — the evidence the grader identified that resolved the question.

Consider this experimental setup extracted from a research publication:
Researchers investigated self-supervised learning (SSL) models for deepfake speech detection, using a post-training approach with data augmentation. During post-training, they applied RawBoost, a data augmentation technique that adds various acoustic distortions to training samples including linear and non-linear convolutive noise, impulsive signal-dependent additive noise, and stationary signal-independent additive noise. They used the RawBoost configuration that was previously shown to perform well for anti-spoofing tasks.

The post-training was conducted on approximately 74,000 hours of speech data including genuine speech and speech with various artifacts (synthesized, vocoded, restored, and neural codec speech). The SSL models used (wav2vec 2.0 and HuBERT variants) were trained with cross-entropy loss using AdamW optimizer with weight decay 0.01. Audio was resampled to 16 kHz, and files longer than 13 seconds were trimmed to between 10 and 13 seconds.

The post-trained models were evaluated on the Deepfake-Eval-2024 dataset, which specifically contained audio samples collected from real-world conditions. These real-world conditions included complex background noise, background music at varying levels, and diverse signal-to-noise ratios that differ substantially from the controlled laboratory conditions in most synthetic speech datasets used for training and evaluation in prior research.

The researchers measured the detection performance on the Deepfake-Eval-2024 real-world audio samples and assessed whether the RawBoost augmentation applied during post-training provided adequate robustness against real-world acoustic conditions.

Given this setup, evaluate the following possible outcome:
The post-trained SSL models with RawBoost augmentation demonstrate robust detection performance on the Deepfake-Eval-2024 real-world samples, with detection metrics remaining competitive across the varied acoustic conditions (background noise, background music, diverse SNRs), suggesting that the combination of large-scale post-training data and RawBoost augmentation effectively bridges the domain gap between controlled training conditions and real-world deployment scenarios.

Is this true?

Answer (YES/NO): NO